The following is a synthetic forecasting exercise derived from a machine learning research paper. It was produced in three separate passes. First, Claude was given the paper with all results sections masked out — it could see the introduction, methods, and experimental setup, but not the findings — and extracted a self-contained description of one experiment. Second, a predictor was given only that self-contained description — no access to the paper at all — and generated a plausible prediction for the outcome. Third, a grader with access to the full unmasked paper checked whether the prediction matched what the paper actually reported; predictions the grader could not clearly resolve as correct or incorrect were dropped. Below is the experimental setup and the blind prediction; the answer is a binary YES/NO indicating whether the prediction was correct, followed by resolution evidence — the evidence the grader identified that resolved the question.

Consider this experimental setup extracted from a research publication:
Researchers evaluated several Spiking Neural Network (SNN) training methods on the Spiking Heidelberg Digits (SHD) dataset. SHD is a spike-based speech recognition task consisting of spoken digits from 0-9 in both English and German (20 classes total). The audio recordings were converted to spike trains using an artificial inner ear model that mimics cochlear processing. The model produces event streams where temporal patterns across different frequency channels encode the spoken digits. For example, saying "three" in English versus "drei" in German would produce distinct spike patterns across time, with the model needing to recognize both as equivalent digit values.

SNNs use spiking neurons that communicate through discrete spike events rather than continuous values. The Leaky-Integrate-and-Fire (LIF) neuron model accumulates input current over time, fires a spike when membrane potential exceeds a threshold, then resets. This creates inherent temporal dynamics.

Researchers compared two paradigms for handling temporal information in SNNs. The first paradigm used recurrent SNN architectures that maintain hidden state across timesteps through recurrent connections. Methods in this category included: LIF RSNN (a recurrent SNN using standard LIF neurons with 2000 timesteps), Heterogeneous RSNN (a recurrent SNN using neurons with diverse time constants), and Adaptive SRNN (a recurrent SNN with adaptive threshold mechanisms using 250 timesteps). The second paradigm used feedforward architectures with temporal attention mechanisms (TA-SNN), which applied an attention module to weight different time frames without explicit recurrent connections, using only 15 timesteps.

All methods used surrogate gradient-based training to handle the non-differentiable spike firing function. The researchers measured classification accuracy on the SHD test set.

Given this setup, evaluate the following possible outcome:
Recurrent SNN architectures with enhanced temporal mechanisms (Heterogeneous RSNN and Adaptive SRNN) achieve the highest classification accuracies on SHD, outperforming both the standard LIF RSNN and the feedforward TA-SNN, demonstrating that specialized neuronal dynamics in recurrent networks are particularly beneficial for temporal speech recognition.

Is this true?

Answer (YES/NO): NO